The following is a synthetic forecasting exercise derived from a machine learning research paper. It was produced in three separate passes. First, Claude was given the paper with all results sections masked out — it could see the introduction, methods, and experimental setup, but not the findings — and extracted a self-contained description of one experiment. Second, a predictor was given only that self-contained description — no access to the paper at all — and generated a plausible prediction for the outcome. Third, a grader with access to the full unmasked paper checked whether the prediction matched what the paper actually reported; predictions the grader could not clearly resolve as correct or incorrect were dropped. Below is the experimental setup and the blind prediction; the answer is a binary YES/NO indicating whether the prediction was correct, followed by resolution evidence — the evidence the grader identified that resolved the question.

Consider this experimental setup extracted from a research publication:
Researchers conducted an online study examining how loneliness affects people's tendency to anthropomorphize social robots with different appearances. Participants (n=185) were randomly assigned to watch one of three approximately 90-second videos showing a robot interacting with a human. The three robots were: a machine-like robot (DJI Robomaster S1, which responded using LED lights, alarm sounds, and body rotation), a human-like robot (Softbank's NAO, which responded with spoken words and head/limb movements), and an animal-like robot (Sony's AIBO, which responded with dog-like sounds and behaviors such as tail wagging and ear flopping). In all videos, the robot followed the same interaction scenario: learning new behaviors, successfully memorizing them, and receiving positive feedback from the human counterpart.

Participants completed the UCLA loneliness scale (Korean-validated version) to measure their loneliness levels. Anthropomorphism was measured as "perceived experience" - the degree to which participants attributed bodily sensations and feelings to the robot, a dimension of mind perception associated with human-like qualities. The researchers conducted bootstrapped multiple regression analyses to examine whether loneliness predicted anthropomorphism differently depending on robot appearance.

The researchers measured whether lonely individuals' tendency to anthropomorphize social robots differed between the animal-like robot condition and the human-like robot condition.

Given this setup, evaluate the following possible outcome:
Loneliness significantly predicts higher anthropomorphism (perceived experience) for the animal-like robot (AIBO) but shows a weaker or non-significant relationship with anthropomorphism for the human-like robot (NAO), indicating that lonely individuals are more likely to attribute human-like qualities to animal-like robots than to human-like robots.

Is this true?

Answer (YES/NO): NO